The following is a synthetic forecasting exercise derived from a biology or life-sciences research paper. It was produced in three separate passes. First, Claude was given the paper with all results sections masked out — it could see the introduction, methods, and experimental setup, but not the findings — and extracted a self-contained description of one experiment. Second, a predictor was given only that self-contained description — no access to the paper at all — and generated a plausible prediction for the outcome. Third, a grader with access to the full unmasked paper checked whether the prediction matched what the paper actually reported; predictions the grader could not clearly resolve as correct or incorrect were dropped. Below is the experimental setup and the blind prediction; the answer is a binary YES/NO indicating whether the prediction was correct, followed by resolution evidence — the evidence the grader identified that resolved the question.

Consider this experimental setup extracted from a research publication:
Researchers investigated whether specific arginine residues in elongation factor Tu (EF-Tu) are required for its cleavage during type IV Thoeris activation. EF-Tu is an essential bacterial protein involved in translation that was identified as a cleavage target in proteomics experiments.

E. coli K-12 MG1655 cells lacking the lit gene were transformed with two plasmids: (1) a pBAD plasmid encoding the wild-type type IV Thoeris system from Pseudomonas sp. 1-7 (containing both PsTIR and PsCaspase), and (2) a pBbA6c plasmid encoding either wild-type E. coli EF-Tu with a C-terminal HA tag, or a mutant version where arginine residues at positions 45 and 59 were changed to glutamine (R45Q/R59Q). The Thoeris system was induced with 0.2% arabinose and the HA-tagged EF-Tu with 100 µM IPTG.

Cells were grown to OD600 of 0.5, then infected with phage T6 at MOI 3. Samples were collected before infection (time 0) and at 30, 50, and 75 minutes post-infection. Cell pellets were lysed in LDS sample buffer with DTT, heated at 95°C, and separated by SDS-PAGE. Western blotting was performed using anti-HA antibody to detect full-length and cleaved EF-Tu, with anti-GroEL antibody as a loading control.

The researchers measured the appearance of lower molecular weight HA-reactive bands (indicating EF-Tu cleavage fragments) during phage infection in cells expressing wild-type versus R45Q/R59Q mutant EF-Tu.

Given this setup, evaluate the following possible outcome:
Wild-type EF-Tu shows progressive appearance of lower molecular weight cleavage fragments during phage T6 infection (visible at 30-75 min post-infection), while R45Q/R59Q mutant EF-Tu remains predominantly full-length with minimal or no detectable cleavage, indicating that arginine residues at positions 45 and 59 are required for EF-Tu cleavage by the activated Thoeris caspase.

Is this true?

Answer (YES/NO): YES